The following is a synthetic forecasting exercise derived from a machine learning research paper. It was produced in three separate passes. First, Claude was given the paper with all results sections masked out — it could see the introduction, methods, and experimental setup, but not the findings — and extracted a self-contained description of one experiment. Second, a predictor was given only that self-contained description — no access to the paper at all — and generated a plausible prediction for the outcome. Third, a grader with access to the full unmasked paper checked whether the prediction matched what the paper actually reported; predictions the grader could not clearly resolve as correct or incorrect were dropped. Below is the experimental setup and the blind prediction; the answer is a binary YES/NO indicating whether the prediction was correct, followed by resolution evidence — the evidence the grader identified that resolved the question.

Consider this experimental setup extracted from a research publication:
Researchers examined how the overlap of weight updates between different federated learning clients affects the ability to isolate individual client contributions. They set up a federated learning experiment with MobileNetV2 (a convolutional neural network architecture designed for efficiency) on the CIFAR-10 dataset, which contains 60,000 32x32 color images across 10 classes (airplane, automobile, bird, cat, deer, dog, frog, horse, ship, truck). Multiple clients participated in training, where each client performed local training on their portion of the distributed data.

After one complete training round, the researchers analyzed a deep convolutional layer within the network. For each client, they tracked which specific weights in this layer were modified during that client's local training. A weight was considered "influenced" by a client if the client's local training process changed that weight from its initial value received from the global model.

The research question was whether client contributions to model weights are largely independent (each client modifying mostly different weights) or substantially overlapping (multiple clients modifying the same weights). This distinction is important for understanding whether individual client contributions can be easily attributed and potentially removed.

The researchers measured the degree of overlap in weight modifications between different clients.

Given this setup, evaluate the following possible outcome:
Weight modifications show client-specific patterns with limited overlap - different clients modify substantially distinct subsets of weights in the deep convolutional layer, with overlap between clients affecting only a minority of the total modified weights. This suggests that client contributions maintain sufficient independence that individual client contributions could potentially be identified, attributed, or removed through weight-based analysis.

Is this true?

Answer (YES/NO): NO